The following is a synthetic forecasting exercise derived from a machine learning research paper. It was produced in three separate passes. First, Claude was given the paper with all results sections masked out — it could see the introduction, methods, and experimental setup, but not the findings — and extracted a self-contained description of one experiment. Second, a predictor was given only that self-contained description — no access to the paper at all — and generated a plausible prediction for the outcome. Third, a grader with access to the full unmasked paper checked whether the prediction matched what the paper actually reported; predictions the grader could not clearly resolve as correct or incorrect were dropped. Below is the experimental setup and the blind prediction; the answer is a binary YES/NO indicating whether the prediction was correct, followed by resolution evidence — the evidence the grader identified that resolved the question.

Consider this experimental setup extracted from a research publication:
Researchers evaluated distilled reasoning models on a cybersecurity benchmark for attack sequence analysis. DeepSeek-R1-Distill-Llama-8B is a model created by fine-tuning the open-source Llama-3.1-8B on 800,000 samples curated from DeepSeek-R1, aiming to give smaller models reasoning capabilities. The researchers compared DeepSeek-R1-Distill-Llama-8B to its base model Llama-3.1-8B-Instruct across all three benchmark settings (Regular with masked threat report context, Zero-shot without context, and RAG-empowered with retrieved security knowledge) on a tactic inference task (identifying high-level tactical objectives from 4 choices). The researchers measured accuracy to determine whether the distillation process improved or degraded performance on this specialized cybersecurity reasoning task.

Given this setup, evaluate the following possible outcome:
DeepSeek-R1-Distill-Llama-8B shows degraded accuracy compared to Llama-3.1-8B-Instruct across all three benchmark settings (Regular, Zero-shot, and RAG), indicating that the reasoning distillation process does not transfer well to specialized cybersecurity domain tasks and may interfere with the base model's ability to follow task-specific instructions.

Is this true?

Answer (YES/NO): YES